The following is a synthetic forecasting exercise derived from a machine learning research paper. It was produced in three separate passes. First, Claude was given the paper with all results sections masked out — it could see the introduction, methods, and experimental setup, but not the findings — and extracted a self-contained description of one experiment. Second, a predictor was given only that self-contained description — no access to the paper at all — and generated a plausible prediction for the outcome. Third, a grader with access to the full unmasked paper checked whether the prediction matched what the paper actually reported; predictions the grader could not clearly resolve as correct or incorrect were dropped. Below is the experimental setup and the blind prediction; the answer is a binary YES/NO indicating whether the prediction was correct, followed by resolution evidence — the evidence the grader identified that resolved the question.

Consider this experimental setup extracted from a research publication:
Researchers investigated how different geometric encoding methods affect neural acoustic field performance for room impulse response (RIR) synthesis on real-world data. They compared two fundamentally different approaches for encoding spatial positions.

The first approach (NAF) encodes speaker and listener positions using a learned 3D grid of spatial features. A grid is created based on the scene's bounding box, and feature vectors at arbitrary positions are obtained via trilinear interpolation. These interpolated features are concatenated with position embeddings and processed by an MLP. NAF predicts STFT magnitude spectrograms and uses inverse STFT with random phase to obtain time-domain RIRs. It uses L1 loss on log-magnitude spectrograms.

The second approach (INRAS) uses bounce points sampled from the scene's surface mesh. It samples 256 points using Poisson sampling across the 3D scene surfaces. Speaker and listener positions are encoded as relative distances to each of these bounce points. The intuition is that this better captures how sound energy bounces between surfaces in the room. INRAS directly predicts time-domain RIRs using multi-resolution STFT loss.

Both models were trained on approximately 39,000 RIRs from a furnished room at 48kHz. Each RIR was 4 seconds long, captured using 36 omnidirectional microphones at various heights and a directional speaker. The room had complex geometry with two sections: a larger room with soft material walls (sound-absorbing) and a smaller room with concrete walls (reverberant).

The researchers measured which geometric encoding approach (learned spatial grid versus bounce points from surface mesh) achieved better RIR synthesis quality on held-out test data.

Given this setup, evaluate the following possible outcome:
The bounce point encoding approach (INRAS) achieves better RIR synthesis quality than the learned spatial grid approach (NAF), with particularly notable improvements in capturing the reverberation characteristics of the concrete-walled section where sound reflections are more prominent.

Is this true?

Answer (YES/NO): NO